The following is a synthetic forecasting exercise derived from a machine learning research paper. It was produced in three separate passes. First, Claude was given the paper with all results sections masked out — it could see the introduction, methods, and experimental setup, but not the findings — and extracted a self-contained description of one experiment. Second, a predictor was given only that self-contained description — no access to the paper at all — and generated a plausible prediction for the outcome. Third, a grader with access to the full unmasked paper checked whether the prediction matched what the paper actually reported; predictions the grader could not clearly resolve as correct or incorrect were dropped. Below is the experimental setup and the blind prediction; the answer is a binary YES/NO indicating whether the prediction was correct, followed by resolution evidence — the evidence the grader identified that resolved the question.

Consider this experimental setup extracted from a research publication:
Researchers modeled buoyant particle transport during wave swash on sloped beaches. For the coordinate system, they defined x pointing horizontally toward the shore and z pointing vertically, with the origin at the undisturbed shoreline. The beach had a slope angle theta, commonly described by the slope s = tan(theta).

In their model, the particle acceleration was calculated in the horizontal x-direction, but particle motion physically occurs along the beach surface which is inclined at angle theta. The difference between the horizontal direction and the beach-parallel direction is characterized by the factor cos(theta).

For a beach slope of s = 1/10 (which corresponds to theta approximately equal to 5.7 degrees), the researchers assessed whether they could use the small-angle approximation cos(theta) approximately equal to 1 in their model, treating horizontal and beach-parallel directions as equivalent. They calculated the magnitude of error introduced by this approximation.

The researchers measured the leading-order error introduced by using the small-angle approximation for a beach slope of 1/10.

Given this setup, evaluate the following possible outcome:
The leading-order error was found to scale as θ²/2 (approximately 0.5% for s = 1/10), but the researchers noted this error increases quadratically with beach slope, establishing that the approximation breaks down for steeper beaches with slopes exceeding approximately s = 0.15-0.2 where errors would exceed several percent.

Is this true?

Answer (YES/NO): NO